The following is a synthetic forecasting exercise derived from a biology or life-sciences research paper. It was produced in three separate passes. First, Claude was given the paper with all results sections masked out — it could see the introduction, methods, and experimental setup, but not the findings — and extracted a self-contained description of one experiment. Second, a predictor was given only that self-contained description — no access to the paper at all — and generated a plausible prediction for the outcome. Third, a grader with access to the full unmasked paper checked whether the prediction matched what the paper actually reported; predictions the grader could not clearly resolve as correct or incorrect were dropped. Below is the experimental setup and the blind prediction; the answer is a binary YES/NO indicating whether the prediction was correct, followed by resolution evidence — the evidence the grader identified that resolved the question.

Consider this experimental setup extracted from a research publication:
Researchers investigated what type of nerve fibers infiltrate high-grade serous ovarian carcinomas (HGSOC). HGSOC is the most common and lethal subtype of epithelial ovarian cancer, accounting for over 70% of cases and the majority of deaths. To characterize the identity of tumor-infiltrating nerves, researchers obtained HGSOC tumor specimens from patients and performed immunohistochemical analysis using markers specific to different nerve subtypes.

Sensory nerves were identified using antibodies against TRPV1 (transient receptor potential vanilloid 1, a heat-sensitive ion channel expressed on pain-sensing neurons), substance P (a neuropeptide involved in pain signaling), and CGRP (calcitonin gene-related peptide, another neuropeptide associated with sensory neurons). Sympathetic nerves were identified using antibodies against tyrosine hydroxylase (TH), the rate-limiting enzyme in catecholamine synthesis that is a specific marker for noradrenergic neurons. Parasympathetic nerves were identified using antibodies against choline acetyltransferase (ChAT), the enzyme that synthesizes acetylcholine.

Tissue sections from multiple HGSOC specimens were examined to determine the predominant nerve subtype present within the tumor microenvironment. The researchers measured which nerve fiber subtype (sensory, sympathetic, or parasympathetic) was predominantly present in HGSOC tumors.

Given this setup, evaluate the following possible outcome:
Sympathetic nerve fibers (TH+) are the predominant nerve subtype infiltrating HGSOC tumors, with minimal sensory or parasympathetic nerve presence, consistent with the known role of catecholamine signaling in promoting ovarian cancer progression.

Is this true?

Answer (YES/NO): NO